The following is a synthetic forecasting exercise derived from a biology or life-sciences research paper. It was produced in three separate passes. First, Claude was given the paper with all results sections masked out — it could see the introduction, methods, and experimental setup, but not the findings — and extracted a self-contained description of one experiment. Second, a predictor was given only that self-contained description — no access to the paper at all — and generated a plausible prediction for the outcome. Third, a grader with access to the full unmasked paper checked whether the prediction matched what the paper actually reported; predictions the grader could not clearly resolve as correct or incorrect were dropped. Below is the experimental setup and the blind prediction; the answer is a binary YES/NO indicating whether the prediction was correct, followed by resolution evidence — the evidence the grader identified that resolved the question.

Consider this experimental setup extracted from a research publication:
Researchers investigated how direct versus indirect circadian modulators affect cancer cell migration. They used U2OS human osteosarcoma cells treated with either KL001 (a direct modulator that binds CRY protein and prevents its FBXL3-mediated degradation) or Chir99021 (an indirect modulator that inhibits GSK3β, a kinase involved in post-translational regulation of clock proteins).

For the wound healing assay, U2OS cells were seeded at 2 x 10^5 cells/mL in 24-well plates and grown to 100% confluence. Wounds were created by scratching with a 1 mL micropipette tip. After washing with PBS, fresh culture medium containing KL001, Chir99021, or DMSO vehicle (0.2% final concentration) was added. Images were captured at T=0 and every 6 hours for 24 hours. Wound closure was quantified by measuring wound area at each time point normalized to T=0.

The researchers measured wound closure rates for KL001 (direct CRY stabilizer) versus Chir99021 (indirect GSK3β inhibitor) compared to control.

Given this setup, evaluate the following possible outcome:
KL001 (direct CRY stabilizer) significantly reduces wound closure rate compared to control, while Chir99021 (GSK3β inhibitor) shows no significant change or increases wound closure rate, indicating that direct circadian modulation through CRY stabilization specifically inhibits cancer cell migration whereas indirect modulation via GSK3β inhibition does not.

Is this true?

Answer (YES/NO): NO